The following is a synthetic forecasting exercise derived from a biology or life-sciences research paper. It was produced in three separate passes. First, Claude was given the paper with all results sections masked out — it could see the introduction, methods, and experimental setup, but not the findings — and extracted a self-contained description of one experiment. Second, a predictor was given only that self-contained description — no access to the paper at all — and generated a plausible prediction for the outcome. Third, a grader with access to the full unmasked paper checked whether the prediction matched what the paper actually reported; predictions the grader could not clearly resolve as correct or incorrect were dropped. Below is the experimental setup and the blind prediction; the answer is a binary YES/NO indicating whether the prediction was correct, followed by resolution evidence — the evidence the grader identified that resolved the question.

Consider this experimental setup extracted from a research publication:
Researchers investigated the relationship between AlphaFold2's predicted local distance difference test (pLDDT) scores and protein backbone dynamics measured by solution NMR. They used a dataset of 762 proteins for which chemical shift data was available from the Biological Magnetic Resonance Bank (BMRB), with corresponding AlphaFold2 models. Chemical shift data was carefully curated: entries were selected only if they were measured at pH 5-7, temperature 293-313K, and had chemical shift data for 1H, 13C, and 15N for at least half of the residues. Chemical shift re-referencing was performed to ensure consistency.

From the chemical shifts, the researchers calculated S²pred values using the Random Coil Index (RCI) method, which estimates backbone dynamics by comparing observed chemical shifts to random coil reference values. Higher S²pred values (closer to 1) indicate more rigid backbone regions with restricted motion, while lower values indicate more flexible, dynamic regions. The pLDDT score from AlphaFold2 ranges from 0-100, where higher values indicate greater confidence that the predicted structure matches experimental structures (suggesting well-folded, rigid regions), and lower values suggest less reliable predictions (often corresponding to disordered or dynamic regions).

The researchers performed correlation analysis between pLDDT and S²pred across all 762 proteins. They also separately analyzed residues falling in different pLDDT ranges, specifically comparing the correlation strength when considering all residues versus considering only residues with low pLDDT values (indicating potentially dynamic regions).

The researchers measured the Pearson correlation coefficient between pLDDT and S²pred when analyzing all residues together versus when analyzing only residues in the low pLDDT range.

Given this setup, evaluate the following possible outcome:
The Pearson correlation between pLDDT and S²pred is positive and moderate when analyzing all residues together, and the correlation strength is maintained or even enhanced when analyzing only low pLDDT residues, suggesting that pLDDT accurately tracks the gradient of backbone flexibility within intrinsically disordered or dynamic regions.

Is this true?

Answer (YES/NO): NO